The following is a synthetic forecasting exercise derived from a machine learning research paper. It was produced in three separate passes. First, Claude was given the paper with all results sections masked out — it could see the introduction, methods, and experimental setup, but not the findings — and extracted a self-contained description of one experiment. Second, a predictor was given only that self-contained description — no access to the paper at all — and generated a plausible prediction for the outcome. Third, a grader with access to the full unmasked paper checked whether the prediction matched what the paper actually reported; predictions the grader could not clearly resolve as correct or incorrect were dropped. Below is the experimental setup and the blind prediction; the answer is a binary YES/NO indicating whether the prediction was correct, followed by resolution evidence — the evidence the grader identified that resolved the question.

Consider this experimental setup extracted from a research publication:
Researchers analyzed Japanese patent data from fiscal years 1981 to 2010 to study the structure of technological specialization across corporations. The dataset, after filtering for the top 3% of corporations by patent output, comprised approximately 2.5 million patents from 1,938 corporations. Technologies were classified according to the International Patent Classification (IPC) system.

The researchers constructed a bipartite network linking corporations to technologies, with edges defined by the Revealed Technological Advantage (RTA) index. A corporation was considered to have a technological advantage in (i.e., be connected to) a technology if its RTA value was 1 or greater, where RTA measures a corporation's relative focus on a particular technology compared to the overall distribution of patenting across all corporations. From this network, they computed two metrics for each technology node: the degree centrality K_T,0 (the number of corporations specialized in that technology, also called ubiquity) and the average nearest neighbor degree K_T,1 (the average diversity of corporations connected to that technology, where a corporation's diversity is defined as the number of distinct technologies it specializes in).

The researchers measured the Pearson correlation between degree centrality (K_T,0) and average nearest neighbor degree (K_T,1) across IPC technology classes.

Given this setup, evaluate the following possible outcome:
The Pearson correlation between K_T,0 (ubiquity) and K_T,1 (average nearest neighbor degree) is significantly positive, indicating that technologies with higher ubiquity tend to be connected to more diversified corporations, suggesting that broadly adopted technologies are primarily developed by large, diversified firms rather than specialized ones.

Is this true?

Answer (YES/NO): NO